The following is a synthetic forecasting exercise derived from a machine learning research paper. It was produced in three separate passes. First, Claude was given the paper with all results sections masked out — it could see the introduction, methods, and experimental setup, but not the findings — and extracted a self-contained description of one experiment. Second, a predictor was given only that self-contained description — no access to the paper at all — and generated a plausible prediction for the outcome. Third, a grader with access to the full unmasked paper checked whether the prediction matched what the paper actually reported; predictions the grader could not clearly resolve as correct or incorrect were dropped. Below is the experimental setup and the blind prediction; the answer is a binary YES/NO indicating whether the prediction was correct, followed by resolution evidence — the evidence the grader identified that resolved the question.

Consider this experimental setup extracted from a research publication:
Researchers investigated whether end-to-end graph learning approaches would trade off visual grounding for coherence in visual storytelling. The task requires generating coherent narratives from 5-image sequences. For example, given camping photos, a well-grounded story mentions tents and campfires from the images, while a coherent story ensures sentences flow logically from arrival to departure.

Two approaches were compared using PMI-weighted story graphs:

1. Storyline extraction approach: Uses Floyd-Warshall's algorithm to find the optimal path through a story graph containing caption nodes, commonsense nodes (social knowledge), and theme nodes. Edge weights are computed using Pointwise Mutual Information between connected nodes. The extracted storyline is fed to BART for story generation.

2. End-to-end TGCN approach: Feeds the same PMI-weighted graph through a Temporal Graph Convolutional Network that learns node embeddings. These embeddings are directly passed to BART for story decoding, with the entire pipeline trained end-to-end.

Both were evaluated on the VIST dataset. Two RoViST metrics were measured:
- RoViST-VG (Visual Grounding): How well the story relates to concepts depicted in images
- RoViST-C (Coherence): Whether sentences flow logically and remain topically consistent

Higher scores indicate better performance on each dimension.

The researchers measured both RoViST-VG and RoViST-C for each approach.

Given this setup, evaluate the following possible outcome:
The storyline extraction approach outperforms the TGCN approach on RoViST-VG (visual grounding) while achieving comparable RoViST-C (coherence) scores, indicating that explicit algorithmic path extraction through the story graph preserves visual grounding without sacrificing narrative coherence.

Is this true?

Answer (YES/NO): NO